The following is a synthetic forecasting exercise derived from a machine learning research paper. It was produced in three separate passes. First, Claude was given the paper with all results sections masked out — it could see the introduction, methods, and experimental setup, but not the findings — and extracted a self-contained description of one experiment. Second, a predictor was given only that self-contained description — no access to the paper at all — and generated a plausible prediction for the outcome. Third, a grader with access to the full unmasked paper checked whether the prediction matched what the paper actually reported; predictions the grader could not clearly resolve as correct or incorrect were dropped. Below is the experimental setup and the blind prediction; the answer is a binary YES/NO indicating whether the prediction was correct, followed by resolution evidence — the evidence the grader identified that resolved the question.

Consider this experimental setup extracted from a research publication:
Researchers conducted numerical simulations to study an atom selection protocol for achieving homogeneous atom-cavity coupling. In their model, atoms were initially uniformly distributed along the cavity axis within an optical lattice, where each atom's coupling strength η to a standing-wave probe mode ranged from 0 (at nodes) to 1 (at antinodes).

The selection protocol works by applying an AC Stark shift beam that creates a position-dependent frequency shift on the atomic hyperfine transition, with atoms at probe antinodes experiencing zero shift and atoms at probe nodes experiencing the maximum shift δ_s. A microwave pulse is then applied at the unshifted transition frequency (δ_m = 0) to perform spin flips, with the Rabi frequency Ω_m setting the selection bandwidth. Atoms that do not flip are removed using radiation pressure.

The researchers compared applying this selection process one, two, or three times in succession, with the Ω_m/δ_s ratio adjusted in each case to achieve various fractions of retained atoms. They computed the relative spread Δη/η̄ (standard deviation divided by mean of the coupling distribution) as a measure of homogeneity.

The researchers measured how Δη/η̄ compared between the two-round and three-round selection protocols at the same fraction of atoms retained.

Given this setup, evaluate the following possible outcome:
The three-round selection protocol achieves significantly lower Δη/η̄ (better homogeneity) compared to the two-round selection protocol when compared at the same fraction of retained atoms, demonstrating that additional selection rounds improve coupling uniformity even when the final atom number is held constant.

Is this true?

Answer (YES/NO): NO